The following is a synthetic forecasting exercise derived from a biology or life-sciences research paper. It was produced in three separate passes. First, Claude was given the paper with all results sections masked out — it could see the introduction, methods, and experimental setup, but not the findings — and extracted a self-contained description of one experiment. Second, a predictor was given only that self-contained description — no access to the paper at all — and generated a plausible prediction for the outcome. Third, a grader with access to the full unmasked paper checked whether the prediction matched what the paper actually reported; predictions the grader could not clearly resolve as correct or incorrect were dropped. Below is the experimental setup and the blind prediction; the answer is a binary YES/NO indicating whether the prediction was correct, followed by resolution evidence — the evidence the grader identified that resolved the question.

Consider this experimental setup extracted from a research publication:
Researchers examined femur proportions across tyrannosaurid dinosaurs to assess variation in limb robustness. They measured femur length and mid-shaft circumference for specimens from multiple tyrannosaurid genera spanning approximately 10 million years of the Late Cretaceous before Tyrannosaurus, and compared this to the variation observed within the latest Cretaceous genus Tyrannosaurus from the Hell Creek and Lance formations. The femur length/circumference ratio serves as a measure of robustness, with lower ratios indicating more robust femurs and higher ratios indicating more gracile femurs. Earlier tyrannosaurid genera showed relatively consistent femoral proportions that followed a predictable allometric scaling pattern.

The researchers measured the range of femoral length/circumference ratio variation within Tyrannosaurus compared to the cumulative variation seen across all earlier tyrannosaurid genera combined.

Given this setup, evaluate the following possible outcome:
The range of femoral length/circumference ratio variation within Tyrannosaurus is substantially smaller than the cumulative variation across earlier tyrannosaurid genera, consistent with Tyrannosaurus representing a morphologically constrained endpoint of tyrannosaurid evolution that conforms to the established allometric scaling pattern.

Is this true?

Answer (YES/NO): NO